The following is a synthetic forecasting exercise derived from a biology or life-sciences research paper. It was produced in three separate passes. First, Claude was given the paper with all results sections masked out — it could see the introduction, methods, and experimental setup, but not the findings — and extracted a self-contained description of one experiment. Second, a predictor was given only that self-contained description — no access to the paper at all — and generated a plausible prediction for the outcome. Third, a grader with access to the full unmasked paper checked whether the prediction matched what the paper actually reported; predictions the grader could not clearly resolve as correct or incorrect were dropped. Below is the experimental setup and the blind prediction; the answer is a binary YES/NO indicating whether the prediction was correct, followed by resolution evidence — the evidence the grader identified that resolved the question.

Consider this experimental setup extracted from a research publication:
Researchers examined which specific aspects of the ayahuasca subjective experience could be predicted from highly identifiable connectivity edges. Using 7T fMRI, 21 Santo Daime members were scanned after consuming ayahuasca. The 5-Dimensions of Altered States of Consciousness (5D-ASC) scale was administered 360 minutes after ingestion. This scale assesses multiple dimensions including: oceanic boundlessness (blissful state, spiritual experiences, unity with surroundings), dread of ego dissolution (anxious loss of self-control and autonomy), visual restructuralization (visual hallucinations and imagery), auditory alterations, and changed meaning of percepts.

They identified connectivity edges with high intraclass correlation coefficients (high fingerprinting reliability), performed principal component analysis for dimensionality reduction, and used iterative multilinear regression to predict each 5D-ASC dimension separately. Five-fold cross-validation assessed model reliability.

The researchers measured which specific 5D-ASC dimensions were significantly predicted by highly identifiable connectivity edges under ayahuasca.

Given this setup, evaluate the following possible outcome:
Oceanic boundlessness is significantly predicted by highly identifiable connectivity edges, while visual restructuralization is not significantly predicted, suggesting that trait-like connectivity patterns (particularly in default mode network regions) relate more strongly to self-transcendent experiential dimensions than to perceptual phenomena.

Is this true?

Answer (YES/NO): NO